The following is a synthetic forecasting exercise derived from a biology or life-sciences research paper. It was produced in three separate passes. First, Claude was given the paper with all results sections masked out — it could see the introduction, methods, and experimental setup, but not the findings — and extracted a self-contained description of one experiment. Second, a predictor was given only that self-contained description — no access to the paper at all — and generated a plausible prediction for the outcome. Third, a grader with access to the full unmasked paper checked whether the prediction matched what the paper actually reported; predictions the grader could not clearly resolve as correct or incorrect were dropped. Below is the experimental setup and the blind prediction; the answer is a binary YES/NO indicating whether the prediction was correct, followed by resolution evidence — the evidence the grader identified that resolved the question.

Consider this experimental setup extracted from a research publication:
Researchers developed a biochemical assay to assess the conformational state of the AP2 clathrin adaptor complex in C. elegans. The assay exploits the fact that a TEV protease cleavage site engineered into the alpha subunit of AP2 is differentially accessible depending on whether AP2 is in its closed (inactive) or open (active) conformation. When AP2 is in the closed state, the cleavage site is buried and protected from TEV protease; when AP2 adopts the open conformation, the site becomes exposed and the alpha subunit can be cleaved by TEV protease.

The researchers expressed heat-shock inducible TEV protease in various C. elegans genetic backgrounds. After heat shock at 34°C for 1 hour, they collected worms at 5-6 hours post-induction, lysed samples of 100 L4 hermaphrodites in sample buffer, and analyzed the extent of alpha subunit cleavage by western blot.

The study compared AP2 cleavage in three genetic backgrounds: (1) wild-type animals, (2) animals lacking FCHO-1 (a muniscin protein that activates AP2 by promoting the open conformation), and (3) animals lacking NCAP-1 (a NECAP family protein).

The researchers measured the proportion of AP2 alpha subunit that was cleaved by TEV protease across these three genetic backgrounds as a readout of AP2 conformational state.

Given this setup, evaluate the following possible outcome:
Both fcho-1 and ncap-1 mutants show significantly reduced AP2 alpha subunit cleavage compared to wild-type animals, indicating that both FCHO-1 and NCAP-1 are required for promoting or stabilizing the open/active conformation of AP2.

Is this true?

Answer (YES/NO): NO